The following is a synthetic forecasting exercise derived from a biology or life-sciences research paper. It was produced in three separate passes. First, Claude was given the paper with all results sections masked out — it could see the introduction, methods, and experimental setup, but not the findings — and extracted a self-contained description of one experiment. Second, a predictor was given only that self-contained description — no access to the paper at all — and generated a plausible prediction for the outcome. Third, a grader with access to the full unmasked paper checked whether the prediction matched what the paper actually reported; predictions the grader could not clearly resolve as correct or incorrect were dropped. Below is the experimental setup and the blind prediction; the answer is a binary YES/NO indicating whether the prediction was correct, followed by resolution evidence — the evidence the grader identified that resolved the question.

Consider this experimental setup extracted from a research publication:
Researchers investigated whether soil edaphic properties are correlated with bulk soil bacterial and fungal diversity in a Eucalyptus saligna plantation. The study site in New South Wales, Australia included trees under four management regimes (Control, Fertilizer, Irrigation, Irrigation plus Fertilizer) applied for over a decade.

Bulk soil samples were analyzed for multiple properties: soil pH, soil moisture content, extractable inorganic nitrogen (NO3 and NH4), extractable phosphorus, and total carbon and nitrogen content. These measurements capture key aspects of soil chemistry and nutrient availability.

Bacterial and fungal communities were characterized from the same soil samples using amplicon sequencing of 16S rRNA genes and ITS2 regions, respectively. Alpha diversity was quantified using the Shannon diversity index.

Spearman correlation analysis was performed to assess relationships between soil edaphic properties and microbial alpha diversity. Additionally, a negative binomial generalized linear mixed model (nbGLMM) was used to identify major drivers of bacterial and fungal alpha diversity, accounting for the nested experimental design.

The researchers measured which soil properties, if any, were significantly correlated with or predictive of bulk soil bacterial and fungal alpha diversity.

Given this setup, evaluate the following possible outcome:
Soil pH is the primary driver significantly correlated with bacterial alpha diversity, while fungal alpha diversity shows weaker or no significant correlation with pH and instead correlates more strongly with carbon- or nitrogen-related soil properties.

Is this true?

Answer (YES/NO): NO